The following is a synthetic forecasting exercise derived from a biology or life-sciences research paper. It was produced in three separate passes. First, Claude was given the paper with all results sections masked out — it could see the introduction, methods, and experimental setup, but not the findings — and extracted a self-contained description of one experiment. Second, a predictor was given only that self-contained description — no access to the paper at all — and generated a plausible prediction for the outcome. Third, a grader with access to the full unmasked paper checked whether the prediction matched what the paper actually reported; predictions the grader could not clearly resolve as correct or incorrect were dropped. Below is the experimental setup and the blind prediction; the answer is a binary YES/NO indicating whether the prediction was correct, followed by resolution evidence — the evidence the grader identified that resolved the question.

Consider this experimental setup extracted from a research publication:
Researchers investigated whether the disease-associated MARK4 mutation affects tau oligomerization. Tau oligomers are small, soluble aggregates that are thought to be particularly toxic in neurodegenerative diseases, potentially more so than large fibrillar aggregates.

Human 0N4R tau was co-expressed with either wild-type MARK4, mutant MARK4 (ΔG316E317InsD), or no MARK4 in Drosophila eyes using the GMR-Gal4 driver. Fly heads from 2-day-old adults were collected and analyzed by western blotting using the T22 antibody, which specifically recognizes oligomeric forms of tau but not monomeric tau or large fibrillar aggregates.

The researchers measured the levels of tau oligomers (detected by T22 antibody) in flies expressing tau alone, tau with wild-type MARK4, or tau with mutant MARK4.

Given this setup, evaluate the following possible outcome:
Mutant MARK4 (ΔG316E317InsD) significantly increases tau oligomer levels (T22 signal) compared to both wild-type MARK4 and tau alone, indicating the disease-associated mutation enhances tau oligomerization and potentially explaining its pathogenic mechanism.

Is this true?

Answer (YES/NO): NO